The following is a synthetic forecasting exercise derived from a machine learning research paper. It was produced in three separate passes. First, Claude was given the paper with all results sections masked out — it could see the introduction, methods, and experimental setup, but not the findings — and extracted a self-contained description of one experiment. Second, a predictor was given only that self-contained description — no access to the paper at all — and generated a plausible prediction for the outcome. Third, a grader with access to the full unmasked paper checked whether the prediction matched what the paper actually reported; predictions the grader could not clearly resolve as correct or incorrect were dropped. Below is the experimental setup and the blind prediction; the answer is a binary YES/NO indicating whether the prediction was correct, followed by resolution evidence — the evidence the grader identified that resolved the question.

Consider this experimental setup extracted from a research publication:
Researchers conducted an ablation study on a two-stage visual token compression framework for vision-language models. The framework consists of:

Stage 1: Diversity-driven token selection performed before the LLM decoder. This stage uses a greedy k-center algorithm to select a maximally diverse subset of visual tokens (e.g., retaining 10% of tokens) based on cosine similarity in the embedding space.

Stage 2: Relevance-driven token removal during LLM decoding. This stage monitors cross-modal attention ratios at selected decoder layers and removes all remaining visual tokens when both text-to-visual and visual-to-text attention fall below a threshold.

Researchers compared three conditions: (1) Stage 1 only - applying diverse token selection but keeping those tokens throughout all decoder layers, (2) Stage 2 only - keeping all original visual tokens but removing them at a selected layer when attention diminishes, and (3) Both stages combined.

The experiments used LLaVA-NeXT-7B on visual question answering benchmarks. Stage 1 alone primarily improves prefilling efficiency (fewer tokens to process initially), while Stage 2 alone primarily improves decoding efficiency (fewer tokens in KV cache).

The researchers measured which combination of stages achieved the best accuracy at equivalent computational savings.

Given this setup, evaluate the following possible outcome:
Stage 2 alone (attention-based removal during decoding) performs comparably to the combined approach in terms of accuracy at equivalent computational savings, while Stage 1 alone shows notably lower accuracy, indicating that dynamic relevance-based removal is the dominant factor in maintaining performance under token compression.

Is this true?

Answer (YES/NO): NO